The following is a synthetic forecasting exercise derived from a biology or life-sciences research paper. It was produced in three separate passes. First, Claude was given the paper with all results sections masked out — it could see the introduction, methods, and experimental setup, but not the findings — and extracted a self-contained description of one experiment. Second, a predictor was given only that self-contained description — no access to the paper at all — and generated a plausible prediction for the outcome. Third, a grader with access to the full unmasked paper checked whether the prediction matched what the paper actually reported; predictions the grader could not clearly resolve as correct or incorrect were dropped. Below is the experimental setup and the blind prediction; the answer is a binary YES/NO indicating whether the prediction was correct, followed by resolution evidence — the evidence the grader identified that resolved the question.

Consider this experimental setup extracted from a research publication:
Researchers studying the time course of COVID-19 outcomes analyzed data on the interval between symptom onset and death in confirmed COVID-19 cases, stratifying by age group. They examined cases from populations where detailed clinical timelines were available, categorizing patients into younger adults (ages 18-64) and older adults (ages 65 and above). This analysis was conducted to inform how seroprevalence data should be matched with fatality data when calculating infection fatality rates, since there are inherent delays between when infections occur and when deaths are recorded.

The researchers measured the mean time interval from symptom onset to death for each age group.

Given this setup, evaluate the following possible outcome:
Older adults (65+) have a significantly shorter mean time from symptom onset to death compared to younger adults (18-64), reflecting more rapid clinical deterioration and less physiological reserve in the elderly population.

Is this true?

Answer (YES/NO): NO